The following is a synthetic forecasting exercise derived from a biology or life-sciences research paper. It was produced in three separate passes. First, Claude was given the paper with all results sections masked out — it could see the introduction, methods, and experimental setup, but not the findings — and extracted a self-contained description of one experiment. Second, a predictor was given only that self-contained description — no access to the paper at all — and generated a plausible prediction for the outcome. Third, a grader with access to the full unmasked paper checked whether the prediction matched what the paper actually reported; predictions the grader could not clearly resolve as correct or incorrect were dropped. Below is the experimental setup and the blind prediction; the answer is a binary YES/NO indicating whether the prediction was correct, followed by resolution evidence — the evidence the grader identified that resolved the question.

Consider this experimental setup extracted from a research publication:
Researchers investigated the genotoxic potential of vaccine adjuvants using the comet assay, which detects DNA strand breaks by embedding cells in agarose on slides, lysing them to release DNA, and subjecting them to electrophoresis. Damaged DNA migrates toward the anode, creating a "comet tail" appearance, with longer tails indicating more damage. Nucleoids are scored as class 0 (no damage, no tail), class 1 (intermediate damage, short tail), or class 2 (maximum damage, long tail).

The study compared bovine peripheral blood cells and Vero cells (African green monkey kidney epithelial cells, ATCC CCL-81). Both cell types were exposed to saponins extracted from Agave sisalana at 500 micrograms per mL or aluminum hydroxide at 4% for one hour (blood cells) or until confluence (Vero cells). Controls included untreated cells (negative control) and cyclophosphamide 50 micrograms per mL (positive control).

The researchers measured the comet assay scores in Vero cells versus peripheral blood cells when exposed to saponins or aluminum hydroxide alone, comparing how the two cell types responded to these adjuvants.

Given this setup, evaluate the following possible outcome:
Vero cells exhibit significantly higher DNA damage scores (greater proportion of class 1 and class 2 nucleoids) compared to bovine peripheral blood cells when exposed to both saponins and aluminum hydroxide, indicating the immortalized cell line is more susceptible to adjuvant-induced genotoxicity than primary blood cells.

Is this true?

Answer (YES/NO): YES